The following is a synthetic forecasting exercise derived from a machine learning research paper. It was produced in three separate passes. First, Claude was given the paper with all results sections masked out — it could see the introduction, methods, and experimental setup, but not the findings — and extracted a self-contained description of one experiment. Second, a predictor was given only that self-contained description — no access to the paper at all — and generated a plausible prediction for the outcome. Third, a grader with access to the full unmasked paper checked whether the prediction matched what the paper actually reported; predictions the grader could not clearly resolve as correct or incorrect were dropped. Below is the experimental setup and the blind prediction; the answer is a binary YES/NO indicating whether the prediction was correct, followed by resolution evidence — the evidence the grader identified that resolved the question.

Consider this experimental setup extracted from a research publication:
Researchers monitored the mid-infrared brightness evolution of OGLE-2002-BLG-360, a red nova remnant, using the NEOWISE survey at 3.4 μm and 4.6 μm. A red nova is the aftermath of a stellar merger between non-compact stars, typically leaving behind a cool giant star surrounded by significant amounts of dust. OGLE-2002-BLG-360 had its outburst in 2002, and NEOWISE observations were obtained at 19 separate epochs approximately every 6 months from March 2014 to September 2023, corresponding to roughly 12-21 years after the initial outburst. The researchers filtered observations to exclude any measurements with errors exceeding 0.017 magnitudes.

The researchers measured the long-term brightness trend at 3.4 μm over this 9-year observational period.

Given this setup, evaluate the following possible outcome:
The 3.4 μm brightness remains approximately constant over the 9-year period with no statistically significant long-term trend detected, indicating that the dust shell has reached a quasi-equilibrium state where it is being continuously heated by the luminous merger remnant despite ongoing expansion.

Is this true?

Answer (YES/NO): NO